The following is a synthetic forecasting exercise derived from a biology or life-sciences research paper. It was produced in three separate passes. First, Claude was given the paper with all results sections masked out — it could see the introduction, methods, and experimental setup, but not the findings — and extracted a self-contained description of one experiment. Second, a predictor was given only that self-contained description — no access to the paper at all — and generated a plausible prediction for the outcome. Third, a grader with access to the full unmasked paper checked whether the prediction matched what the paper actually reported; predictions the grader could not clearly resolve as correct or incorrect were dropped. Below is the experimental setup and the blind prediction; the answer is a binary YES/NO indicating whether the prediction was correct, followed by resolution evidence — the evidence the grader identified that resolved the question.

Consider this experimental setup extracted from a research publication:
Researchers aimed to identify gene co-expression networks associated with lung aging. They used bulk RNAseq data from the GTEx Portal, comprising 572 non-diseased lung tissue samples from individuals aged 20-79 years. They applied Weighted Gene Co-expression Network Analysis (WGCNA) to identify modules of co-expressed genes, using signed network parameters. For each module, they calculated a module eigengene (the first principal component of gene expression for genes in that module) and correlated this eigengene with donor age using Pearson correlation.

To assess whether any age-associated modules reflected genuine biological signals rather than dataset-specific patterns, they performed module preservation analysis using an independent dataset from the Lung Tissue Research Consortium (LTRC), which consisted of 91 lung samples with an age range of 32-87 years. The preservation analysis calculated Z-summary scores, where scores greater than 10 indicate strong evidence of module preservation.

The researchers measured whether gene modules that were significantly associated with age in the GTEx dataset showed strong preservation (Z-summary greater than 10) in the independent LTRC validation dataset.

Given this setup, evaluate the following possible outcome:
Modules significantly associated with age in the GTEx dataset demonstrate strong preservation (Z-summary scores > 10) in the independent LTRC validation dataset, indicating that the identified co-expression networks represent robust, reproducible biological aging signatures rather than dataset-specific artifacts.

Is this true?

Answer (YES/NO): YES